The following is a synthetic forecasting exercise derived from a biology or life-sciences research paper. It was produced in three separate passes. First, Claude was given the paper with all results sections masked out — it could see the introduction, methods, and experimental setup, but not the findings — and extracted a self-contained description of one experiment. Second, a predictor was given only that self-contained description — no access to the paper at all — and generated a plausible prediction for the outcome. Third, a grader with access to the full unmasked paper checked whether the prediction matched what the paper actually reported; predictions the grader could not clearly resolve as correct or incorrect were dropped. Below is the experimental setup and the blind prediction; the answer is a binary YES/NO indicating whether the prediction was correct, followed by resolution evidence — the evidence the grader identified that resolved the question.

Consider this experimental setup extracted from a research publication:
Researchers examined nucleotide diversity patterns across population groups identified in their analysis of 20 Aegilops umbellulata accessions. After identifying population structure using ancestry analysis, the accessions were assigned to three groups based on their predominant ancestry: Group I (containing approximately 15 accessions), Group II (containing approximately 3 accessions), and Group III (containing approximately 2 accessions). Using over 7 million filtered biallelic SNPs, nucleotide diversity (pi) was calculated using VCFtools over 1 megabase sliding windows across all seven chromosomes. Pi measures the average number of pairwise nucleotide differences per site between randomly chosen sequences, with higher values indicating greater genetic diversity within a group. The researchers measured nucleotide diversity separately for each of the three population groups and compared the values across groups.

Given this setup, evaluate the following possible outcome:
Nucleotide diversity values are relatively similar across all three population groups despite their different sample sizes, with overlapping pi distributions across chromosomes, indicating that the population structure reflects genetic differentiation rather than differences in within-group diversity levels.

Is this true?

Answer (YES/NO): NO